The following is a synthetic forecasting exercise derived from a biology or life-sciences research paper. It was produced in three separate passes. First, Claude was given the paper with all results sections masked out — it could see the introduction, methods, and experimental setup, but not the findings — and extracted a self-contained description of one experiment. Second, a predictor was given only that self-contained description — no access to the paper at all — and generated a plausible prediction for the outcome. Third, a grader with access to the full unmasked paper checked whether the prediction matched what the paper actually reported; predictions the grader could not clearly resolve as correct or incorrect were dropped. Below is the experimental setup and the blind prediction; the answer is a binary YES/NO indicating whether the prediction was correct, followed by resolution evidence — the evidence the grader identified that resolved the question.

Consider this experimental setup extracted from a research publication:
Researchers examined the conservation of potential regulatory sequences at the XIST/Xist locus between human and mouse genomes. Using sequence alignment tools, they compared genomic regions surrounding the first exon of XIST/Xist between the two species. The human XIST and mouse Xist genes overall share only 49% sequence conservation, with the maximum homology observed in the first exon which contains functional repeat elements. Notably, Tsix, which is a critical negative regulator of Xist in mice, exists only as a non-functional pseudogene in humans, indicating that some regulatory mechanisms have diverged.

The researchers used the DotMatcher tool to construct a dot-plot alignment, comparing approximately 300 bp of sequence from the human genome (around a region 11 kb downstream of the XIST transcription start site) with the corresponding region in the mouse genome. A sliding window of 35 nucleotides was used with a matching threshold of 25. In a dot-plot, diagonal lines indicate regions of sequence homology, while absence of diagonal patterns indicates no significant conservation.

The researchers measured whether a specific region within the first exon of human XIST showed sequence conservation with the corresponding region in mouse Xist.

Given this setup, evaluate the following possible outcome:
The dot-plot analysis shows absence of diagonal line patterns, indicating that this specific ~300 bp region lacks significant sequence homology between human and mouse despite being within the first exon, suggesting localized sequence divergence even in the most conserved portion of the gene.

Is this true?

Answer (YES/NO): NO